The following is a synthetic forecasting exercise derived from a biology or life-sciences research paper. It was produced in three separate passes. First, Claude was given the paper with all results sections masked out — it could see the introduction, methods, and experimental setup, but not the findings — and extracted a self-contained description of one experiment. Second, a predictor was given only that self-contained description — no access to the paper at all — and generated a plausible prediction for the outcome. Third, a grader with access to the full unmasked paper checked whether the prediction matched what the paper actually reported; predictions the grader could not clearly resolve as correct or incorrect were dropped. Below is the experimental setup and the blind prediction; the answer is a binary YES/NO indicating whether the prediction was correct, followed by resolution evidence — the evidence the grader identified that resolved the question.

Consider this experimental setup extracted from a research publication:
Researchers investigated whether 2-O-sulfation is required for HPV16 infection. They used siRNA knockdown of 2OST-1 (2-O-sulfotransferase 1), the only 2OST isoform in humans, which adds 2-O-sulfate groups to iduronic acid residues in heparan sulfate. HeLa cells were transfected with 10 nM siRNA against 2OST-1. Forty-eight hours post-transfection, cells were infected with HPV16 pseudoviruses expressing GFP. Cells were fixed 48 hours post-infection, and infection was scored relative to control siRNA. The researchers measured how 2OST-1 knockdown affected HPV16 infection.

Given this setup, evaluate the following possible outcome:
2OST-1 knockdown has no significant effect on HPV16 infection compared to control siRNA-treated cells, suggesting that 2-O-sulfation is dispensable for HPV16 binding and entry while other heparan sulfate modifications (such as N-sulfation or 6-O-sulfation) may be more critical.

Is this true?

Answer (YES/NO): NO